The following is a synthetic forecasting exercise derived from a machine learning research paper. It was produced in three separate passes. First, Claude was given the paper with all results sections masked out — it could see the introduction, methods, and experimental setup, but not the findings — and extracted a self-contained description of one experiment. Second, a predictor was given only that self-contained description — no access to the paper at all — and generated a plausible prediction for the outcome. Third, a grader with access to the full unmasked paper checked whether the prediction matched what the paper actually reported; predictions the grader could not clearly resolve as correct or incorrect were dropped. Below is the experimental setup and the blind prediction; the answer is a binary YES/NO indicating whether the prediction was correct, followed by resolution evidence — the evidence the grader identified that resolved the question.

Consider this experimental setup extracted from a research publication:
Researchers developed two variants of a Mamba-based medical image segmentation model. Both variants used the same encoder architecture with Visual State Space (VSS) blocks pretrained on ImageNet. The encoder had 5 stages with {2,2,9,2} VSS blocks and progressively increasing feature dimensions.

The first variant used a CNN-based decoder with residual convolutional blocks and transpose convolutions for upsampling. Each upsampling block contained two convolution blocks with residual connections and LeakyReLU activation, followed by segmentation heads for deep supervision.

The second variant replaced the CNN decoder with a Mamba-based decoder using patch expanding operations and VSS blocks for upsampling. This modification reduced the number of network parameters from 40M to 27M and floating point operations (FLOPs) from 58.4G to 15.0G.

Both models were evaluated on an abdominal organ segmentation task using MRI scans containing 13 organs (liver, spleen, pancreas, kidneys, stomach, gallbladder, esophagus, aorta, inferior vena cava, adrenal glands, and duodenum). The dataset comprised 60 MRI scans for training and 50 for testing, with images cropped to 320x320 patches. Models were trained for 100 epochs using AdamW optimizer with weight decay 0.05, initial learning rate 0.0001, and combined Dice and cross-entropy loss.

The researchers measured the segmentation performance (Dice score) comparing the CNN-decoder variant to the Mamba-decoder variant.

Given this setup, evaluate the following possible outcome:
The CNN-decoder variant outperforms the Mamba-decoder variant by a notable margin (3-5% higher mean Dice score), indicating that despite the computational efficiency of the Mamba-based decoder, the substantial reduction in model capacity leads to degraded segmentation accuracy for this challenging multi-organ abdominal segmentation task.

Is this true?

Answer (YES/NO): NO